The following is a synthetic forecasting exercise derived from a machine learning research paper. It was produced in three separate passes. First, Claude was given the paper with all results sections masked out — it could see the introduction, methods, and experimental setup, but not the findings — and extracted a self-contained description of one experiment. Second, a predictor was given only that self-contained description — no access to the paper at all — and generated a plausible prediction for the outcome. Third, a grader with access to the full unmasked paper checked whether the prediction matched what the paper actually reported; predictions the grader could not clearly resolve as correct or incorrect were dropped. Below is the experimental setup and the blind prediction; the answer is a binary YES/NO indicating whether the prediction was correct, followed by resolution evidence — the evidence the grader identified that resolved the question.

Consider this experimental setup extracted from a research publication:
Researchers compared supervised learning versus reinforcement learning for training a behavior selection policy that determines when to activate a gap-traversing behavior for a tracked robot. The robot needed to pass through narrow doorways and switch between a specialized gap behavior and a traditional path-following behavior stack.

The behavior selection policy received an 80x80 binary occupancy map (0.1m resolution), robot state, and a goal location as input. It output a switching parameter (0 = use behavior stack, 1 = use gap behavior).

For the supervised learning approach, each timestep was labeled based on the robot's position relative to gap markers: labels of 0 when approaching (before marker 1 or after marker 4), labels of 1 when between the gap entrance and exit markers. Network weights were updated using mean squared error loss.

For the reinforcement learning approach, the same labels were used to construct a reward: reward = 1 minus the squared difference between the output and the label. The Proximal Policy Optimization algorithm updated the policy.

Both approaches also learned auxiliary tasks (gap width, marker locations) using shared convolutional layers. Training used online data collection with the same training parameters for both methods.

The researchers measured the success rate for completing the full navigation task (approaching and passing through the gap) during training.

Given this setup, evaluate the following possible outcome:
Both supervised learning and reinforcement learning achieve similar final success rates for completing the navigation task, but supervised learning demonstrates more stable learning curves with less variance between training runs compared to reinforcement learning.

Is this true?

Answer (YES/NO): NO